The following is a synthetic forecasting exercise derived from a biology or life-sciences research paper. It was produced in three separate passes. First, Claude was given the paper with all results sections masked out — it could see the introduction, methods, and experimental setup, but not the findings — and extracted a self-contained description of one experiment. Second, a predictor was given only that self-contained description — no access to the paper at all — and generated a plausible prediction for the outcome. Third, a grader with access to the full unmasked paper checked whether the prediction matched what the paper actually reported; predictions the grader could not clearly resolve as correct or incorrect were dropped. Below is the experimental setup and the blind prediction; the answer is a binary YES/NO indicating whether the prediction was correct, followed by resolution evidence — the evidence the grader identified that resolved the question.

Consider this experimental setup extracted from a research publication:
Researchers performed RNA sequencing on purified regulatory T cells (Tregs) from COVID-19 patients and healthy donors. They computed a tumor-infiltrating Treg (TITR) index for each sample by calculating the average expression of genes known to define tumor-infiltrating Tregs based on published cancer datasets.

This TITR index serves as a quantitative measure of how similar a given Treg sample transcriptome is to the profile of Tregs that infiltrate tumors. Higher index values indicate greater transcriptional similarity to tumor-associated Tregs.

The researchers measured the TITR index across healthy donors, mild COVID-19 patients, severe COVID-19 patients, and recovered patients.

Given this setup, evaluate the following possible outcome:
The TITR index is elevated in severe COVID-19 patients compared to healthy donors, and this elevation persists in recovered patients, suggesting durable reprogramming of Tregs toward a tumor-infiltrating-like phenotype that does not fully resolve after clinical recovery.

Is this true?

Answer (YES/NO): YES